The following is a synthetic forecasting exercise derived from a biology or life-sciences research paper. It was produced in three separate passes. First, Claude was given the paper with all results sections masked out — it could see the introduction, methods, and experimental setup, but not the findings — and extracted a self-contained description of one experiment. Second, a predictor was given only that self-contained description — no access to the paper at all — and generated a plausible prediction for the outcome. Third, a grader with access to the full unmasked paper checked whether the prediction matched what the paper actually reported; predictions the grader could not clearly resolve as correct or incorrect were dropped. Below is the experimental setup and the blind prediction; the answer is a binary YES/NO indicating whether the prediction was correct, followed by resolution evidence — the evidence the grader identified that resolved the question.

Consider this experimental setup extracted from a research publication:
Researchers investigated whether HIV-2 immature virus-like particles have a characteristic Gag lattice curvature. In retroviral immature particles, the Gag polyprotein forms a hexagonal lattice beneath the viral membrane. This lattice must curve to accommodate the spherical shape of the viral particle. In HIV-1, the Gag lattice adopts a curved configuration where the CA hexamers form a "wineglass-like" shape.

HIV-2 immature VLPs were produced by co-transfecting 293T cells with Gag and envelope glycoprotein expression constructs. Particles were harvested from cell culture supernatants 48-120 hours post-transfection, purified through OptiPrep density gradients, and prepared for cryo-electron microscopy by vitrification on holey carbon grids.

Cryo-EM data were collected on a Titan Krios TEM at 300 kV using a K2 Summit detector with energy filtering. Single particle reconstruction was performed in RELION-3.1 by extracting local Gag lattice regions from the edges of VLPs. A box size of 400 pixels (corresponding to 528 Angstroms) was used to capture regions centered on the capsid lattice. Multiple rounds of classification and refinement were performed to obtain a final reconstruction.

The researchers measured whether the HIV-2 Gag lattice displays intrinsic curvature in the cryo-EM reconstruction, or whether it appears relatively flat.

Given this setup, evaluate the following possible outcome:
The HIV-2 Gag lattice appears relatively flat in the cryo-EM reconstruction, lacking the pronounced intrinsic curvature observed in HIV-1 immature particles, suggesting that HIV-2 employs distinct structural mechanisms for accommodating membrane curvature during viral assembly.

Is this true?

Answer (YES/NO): NO